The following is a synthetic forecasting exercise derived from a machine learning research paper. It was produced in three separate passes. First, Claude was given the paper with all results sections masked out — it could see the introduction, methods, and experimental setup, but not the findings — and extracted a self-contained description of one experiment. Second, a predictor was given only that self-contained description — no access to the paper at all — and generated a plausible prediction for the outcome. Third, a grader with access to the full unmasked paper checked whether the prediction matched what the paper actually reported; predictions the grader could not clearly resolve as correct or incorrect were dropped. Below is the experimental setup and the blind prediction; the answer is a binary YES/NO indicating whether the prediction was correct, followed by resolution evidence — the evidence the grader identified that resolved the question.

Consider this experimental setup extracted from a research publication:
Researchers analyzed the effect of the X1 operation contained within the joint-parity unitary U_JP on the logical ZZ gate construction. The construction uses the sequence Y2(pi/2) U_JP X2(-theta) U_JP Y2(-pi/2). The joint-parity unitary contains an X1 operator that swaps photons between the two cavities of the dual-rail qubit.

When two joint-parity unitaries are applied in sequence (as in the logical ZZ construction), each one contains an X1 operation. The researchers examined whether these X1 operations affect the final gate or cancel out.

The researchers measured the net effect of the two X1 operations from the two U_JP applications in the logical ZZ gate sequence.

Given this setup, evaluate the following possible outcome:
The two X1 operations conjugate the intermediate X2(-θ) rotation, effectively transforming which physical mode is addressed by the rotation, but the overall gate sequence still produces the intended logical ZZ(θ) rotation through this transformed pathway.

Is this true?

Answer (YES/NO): NO